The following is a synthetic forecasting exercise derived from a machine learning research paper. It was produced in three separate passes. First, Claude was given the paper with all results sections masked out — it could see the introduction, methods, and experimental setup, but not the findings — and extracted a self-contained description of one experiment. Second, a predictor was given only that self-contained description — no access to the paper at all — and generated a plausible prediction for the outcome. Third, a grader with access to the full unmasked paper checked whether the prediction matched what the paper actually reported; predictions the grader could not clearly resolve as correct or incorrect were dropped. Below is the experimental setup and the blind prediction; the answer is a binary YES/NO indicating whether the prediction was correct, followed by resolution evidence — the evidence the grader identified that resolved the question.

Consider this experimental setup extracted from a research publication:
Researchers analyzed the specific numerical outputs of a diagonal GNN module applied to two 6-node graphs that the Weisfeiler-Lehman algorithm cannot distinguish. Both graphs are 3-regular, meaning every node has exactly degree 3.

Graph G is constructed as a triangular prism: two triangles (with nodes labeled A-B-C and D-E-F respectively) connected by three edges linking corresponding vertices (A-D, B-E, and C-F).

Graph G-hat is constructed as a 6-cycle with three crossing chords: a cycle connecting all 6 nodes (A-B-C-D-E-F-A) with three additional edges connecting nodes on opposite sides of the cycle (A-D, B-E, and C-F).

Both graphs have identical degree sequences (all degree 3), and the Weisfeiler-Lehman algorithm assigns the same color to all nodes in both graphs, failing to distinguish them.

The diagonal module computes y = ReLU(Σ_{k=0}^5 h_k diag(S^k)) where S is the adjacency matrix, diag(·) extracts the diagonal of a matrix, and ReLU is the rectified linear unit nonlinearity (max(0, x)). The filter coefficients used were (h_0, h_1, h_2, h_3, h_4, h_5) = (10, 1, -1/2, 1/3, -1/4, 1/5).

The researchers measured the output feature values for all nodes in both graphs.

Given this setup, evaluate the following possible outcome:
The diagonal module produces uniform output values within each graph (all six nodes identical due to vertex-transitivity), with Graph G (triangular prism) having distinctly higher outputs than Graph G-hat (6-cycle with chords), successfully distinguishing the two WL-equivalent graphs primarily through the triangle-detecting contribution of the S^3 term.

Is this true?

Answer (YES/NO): YES